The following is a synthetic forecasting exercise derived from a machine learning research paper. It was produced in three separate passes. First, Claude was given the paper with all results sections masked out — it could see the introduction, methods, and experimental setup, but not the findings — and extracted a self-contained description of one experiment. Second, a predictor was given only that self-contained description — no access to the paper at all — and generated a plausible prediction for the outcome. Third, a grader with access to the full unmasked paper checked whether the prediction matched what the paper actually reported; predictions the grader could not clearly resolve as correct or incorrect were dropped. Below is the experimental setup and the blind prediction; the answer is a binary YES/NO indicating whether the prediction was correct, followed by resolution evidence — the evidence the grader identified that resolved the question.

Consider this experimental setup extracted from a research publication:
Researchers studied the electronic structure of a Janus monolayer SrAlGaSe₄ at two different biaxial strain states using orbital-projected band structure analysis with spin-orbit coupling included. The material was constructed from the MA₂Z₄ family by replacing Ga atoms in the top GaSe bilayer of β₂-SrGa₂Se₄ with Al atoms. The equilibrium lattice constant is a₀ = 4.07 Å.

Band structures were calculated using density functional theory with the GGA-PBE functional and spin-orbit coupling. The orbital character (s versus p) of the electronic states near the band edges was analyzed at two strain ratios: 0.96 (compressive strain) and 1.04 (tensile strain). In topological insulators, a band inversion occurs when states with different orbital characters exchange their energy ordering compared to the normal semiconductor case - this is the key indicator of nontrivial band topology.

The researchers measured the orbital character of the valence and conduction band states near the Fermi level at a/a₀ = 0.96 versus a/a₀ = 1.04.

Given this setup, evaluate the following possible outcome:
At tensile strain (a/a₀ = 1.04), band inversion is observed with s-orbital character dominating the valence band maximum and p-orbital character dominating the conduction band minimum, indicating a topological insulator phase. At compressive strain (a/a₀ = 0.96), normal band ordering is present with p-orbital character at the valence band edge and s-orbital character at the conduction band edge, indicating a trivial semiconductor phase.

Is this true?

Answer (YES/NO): YES